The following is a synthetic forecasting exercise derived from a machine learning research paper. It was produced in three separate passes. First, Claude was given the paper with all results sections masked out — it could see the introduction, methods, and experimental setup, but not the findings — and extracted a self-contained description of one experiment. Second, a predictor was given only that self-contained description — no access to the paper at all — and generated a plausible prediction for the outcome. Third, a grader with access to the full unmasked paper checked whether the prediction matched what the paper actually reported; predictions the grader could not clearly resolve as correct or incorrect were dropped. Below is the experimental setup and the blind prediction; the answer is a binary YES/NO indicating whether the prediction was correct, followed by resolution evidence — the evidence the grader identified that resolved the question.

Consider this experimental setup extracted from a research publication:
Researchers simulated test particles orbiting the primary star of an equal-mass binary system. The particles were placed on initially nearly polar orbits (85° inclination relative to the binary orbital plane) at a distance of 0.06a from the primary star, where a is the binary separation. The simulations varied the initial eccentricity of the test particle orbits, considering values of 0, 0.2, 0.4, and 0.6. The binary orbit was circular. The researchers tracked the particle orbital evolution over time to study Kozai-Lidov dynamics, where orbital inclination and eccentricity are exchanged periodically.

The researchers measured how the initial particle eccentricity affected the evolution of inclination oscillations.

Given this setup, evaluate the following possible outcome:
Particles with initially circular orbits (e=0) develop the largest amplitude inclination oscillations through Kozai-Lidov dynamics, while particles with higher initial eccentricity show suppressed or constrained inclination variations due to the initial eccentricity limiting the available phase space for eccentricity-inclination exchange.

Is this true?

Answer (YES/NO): NO